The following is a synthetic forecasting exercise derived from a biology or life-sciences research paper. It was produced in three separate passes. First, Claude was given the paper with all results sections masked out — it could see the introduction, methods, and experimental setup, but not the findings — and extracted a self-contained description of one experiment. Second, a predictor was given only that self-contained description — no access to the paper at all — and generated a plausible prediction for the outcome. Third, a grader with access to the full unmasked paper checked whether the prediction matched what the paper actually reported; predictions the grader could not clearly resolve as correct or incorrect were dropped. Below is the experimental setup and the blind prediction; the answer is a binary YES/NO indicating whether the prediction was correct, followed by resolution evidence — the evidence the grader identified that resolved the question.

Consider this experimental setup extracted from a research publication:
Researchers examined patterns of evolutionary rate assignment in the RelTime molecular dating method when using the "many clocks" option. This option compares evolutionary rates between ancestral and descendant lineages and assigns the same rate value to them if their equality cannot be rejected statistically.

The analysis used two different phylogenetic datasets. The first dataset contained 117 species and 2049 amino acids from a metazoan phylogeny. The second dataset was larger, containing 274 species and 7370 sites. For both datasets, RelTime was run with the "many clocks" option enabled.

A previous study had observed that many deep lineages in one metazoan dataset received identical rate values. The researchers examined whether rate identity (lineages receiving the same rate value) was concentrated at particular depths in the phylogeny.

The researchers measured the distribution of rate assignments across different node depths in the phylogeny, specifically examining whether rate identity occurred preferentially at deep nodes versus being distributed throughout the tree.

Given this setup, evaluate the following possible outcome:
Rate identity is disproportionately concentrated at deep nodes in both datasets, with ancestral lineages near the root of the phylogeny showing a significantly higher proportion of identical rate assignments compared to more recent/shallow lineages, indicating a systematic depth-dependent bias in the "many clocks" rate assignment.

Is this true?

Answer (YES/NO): NO